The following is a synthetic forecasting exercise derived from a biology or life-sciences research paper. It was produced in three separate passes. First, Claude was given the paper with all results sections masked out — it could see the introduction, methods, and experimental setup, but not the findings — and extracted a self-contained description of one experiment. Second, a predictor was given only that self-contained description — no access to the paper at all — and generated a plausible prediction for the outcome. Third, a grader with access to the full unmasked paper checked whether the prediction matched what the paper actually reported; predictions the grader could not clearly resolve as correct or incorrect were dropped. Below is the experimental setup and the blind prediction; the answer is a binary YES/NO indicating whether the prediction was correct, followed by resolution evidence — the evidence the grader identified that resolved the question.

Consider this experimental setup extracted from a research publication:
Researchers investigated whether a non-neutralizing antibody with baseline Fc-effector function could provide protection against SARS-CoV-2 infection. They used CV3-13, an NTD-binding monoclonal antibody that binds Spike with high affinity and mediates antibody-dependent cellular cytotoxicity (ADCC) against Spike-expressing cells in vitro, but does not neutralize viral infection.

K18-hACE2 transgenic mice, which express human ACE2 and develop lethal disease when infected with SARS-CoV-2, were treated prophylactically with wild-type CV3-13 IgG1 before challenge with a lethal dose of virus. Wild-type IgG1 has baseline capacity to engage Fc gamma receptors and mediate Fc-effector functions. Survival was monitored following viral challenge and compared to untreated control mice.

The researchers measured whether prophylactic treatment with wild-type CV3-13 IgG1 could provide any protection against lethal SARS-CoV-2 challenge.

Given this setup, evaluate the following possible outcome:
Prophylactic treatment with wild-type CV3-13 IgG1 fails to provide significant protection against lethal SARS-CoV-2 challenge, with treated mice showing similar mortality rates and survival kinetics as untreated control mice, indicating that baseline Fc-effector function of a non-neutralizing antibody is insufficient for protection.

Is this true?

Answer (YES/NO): YES